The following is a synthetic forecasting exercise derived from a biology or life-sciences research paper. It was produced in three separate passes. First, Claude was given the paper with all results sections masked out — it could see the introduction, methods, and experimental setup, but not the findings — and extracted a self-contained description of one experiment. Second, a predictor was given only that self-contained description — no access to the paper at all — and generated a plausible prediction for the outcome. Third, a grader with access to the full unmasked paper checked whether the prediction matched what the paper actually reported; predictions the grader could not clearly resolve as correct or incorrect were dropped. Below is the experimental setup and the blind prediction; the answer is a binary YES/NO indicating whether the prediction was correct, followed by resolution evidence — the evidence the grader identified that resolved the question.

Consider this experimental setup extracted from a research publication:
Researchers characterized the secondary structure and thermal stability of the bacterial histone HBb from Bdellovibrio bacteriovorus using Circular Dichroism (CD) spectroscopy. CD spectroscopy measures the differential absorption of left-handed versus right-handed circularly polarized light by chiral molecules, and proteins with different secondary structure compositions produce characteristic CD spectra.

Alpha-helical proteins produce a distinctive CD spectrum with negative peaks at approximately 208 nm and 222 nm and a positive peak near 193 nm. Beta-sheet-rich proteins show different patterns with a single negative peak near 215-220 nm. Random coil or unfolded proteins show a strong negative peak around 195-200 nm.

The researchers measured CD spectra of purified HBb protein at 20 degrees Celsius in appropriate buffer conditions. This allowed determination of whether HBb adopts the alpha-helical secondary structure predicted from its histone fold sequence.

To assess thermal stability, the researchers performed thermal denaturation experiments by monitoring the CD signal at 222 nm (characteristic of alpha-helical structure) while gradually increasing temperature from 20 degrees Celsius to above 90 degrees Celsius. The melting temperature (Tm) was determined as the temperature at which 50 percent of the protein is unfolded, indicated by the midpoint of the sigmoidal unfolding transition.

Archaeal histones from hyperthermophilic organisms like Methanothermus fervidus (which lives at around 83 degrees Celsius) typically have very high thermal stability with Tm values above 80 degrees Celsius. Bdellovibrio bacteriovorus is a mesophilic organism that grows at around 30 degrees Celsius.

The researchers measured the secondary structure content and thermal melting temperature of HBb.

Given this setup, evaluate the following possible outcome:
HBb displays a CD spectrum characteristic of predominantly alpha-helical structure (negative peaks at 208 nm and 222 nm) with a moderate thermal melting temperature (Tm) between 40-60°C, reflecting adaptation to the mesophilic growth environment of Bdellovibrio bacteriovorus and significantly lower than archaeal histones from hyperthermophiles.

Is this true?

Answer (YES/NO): YES